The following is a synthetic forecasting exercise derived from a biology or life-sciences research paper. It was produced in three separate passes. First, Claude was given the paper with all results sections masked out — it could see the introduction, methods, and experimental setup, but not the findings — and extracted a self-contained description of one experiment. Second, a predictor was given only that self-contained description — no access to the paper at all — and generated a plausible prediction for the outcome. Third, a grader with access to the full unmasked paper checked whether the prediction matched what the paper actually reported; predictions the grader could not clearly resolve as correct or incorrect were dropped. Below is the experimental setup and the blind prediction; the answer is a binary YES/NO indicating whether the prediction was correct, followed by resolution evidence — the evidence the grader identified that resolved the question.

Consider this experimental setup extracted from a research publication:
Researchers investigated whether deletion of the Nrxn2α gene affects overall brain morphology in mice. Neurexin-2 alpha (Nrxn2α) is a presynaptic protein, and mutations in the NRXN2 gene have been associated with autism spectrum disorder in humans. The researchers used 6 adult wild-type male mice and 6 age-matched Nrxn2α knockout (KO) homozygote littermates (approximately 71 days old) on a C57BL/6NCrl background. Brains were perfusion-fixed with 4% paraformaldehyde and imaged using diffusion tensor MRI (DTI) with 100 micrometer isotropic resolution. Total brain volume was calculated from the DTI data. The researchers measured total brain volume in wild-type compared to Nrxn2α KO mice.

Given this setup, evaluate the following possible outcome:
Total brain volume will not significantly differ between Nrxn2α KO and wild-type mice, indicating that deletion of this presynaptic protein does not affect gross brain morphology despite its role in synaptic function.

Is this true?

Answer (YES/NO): YES